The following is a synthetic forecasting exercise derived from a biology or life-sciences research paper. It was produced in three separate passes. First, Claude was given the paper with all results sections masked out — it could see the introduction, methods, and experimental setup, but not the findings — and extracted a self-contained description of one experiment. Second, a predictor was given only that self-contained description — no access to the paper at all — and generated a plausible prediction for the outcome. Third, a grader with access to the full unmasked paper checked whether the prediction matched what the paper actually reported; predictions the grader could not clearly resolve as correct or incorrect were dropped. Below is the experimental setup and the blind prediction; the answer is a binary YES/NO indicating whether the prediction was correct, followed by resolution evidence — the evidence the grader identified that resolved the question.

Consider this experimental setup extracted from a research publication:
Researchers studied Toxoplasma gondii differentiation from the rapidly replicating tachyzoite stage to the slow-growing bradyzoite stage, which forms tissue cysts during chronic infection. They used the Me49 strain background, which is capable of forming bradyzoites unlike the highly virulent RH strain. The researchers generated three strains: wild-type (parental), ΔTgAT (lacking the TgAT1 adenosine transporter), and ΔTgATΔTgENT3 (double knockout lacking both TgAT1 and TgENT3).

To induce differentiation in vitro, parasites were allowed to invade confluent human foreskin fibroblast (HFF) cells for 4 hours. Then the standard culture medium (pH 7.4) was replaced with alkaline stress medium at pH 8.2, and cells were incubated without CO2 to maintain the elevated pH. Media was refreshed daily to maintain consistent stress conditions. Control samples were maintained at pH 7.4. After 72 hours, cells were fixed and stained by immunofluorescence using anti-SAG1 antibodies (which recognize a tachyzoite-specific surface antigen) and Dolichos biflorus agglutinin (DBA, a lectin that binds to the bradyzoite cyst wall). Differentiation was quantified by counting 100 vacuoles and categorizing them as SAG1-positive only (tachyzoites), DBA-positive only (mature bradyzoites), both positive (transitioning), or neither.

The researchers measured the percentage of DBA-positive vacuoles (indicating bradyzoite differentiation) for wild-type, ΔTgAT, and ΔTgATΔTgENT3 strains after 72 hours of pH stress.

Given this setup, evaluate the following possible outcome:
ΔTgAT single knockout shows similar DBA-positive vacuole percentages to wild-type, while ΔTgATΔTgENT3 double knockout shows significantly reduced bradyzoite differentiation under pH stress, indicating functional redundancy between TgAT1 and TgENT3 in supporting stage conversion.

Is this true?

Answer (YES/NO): YES